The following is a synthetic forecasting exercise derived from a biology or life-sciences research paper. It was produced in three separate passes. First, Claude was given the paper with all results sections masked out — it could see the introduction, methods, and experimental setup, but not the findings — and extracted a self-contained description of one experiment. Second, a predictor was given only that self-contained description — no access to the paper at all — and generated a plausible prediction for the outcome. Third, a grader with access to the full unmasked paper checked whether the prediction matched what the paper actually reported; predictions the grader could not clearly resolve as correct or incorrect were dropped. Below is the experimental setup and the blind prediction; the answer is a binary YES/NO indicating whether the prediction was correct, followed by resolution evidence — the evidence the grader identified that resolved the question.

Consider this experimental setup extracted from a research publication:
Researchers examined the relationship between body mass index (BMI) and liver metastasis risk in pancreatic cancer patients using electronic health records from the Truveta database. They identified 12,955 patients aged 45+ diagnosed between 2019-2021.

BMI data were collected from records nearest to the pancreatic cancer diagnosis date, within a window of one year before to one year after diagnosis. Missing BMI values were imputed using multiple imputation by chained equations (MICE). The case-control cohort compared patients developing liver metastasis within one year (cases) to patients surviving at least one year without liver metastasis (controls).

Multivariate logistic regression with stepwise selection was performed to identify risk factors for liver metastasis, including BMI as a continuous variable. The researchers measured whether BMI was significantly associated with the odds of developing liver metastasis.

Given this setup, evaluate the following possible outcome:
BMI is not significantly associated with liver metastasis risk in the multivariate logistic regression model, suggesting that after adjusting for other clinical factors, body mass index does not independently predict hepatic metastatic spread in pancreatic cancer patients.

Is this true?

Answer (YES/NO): NO